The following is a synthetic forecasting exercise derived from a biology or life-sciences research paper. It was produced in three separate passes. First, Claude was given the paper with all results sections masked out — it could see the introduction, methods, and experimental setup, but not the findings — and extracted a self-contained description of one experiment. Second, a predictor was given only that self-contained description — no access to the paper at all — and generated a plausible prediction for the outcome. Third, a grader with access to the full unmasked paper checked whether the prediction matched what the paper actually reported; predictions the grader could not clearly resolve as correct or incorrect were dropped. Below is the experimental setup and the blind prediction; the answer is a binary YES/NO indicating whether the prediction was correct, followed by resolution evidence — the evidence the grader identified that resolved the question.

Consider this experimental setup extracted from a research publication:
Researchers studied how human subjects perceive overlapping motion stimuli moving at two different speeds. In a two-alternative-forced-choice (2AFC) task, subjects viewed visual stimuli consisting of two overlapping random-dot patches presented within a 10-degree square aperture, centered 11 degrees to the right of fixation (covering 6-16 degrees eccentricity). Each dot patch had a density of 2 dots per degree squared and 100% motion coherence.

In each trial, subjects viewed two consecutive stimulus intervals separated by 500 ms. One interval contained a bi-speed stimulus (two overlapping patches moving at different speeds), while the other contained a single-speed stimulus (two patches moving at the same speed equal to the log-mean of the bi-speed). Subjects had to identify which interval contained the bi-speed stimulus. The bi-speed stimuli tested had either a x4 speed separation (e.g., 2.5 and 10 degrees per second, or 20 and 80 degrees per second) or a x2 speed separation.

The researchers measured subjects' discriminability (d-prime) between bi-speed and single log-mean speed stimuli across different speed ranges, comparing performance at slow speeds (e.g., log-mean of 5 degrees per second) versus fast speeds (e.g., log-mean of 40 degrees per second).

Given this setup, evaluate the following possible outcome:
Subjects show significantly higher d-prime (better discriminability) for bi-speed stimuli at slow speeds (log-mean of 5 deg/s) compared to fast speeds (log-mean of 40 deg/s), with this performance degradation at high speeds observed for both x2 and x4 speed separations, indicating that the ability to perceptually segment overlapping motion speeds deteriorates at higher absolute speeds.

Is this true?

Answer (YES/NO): YES